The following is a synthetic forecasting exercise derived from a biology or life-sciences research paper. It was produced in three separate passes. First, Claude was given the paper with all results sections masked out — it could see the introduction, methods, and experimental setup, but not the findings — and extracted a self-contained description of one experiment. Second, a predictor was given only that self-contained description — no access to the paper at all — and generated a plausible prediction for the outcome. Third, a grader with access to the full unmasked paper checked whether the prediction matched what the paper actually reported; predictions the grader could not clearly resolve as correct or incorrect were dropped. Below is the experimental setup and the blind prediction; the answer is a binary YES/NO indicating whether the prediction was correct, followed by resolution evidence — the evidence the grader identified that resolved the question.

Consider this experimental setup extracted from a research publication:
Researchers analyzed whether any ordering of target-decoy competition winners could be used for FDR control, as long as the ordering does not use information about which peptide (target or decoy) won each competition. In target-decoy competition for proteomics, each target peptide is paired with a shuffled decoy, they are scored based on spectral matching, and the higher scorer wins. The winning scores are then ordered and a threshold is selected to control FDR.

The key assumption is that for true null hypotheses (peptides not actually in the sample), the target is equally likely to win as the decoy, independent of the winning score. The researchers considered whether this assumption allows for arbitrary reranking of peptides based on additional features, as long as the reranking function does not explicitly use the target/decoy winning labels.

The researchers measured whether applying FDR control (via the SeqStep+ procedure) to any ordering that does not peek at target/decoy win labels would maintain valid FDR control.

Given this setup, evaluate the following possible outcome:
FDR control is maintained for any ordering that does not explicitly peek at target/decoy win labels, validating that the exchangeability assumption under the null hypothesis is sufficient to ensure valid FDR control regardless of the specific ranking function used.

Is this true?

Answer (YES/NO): YES